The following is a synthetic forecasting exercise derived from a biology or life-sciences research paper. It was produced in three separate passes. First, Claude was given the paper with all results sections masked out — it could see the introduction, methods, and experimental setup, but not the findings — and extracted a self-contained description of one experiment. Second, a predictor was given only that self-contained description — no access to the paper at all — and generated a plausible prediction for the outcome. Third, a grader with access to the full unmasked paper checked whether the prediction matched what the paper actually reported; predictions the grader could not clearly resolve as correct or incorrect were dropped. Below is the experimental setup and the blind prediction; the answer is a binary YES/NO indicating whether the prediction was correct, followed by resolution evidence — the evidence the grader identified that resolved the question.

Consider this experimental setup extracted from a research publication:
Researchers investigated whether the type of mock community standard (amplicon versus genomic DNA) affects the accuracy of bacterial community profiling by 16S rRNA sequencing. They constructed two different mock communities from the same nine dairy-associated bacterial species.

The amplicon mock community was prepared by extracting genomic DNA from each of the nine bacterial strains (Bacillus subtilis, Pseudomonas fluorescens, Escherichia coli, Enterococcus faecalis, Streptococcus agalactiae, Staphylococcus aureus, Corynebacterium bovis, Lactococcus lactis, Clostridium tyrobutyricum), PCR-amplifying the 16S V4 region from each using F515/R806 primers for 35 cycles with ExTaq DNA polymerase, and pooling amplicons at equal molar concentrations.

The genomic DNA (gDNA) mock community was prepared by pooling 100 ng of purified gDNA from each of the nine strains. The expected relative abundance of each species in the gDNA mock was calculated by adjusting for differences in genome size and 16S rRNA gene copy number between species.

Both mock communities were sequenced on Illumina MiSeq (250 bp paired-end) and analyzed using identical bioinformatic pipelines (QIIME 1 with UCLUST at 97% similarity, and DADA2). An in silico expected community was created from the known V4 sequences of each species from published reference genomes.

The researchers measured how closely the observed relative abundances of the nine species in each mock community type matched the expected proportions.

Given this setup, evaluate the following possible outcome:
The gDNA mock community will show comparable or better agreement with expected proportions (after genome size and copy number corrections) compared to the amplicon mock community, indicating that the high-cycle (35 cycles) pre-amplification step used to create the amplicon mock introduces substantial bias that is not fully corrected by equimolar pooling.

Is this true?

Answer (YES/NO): NO